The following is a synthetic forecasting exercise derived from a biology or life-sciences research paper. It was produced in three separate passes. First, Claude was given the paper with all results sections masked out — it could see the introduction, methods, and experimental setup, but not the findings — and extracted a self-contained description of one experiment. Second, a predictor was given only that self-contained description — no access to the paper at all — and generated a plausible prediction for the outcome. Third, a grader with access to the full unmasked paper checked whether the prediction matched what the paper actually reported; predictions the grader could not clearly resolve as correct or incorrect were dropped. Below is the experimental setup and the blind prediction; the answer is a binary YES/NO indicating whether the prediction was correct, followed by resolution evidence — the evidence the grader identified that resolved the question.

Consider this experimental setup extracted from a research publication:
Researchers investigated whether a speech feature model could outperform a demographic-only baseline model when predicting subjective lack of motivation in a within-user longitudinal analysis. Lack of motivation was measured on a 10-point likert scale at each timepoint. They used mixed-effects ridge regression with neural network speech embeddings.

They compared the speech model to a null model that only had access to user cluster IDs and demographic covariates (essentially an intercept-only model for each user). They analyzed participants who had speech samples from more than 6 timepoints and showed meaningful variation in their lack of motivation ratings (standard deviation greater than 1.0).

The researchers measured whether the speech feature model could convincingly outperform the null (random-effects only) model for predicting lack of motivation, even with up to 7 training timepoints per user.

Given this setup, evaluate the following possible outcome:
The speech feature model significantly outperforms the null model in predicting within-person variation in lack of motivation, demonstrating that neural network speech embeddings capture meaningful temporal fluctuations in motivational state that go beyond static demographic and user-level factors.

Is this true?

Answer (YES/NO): NO